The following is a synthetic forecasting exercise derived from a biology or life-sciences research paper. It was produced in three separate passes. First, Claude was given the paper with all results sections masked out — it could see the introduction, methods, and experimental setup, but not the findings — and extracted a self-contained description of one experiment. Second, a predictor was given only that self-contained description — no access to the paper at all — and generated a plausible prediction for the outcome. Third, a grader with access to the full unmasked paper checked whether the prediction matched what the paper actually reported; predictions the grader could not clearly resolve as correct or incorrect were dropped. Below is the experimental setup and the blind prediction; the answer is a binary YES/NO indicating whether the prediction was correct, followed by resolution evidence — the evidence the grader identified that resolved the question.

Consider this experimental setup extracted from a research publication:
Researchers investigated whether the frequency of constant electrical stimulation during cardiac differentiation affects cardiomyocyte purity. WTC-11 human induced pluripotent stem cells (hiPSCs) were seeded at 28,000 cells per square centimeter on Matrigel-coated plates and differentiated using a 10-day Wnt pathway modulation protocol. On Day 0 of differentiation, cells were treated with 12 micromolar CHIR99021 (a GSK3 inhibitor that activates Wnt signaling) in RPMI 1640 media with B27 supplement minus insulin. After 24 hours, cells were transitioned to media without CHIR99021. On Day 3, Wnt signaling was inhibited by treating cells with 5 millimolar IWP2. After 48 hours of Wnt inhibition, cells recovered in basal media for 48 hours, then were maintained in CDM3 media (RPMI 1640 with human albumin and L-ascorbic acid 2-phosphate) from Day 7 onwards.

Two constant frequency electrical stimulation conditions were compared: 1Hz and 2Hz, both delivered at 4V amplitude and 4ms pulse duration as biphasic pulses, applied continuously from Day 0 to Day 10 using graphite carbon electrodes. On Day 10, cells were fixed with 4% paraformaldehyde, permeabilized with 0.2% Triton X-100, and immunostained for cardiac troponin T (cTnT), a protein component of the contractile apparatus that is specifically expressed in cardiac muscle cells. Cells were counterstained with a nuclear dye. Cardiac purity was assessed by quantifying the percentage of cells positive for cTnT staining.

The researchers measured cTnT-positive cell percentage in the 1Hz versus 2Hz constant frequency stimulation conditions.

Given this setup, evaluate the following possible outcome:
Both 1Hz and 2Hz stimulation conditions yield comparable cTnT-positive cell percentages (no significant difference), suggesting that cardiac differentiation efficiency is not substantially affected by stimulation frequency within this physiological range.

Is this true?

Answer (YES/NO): YES